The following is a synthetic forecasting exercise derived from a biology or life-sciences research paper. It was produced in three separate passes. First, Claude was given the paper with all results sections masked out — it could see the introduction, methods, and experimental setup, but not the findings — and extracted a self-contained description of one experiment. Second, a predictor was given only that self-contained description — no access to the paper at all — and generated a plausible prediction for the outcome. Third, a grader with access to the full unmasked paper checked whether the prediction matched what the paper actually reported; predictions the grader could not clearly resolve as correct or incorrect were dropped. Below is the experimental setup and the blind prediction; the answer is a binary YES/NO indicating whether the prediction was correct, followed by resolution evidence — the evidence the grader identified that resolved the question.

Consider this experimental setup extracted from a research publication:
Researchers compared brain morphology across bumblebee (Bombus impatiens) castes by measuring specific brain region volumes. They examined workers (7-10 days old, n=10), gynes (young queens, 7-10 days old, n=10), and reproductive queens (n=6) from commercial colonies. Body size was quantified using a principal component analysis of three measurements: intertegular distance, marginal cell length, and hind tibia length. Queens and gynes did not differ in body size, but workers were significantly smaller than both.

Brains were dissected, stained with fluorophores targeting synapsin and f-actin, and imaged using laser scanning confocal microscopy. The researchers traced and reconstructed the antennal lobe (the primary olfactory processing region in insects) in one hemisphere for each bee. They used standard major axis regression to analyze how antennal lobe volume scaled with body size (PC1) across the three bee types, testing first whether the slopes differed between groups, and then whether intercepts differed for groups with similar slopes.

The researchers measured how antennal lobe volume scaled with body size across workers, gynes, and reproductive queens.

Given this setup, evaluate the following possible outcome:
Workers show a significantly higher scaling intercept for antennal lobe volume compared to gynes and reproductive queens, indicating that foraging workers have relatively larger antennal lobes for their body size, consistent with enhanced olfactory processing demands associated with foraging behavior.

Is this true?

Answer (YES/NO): NO